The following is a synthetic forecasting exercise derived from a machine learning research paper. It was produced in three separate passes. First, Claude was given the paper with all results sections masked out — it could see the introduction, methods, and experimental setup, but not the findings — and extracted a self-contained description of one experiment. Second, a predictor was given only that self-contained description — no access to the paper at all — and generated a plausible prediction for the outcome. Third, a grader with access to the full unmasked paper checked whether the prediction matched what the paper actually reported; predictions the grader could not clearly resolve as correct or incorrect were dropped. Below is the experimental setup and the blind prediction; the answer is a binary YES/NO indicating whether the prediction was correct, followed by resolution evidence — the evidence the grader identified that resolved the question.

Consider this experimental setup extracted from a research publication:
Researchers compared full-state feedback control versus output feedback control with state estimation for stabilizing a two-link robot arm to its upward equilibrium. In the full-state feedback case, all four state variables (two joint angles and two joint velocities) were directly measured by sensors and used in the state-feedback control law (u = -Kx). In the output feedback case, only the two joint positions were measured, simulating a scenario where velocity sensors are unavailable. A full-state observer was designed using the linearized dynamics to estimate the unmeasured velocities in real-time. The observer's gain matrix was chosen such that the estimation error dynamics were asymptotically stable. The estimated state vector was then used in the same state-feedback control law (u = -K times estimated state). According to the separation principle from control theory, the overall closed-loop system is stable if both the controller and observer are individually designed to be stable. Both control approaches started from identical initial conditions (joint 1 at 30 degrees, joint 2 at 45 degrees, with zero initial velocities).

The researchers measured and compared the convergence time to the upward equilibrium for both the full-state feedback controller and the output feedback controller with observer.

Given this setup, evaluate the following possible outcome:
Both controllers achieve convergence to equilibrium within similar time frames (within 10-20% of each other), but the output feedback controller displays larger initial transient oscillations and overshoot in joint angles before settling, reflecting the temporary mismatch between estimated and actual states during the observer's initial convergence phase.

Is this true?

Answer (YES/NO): NO